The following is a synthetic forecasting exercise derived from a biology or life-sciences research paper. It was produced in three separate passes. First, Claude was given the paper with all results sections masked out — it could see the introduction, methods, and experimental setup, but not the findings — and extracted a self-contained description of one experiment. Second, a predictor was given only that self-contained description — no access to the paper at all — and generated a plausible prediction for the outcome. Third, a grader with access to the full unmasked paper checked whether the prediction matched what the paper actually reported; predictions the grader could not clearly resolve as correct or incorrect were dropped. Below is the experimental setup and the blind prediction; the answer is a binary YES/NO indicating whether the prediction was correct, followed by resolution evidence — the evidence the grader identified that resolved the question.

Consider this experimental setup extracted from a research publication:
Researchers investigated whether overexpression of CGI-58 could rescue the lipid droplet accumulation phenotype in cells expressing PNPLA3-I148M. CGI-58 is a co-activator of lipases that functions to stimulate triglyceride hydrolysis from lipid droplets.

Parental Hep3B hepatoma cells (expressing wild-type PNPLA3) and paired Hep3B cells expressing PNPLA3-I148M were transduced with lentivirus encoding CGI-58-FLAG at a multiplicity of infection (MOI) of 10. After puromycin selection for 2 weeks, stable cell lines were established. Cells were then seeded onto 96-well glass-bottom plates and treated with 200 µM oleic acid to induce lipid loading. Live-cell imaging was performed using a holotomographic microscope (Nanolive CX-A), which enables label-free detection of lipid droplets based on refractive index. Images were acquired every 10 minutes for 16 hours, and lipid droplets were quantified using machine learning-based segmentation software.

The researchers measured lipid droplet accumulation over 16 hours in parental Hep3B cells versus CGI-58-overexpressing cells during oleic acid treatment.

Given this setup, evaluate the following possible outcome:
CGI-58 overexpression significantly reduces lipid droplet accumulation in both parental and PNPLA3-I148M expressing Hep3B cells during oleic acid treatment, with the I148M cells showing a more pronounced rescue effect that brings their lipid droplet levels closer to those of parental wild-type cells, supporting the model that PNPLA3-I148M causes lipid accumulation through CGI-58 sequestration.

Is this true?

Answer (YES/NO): NO